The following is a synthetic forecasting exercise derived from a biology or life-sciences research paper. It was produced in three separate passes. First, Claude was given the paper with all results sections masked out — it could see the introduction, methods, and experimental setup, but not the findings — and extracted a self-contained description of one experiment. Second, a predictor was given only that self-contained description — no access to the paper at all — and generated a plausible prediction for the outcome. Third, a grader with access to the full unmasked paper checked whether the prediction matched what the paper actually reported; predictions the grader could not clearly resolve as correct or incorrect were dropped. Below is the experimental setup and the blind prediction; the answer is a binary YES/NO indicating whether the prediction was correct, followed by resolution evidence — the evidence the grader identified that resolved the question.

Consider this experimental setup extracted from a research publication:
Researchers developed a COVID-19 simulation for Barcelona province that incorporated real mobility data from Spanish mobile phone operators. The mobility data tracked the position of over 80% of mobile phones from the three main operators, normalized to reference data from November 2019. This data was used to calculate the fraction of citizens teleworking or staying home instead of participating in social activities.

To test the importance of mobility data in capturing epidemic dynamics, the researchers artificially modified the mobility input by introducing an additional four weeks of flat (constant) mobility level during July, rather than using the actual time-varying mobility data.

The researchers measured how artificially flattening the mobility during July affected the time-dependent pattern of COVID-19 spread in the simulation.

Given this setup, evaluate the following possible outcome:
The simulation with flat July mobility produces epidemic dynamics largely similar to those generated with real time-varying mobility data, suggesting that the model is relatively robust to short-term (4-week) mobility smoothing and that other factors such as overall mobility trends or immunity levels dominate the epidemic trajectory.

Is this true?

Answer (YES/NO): NO